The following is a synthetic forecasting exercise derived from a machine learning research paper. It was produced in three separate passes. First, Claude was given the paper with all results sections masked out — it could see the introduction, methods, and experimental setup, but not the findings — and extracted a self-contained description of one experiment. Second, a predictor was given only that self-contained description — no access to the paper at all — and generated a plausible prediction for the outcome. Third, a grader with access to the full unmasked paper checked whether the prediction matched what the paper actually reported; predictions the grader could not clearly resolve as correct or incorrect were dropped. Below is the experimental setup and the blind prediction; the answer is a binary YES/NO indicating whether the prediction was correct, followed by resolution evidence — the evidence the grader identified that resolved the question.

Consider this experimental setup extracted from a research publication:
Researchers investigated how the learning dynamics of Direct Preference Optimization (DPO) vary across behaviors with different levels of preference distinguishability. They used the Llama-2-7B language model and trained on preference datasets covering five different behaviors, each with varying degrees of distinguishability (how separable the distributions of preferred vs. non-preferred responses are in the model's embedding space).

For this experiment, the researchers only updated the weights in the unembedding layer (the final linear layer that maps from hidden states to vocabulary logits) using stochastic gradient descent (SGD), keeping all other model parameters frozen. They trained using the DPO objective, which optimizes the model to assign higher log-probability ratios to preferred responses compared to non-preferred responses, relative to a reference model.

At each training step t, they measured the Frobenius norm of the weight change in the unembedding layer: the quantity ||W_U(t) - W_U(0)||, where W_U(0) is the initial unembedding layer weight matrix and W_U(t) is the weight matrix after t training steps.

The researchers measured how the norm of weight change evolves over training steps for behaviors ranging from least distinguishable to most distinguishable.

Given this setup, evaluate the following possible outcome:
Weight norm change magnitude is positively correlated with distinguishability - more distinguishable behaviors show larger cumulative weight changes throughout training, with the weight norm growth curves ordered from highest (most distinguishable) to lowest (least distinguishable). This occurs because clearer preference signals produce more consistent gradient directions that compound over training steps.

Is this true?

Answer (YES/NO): YES